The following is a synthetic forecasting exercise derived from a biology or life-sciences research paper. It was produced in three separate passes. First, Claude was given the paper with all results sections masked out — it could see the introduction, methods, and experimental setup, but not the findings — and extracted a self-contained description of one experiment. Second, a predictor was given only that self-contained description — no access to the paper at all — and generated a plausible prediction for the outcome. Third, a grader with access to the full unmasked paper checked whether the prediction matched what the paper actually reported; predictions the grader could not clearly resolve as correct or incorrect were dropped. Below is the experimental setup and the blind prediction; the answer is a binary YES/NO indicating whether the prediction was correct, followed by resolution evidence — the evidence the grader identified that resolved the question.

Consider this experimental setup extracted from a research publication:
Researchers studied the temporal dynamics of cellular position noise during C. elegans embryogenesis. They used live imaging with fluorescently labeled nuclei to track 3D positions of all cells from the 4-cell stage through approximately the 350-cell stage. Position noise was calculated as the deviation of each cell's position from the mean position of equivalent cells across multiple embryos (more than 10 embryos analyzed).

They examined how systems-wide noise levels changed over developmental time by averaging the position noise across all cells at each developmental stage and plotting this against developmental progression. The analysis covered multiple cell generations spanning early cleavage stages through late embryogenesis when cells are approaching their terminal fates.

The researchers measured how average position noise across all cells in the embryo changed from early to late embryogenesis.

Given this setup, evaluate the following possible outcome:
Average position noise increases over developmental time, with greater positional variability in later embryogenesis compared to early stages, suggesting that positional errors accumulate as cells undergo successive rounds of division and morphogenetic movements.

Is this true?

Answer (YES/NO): NO